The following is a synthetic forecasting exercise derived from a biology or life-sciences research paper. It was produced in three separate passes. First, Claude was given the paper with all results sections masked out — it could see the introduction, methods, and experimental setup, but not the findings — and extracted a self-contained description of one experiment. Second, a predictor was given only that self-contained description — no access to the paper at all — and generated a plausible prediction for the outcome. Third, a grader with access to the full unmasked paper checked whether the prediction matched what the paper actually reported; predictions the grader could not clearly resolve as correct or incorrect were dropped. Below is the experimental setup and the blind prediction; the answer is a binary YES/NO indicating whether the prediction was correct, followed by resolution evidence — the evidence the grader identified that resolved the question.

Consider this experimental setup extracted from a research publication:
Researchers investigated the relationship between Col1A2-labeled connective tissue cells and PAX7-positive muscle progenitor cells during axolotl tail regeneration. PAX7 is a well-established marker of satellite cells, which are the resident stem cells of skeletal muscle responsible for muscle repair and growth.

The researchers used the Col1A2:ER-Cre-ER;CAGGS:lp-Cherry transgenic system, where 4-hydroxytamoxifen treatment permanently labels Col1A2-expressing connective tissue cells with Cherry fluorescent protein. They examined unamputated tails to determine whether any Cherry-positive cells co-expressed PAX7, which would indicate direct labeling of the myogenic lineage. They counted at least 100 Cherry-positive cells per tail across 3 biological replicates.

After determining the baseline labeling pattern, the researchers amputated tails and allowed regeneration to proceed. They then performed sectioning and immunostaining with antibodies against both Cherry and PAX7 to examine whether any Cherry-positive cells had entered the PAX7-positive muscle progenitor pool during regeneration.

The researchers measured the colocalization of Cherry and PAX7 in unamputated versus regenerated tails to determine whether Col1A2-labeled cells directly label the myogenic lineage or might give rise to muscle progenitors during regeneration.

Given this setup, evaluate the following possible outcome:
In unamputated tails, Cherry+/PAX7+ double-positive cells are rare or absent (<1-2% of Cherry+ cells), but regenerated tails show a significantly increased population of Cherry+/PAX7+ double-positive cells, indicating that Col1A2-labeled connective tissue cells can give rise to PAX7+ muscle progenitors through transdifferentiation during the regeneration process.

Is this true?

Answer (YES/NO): YES